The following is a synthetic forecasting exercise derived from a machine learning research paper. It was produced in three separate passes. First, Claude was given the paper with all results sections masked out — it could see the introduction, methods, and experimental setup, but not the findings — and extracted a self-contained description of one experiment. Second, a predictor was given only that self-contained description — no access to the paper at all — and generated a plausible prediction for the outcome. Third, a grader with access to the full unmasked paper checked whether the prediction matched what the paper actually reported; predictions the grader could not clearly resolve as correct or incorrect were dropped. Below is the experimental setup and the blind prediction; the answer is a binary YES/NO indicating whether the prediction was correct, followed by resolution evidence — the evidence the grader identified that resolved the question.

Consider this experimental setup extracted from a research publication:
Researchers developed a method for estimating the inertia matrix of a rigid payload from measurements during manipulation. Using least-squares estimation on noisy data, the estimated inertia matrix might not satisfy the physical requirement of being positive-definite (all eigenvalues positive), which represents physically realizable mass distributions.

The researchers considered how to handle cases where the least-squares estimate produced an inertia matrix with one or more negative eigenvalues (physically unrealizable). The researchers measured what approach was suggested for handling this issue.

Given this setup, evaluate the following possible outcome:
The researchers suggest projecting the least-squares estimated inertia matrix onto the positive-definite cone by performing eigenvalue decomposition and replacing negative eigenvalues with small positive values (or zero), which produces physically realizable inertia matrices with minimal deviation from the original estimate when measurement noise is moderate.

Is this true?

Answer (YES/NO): NO